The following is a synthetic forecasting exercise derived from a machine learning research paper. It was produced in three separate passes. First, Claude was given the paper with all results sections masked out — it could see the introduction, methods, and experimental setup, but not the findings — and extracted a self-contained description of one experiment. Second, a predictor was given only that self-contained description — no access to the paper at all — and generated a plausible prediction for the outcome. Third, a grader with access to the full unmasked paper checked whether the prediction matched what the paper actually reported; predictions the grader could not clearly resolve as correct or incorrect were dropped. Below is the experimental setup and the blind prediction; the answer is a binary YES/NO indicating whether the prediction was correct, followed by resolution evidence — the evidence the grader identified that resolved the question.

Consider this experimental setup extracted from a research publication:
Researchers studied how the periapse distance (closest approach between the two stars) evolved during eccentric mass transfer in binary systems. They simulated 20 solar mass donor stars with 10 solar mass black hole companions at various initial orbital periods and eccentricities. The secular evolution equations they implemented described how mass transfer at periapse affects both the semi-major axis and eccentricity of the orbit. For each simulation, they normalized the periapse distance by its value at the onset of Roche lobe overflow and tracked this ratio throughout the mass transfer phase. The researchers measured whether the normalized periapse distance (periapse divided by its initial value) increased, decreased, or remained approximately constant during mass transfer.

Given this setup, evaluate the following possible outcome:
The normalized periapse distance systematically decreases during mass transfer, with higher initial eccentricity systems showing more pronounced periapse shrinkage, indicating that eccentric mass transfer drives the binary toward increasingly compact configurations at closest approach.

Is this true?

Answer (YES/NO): NO